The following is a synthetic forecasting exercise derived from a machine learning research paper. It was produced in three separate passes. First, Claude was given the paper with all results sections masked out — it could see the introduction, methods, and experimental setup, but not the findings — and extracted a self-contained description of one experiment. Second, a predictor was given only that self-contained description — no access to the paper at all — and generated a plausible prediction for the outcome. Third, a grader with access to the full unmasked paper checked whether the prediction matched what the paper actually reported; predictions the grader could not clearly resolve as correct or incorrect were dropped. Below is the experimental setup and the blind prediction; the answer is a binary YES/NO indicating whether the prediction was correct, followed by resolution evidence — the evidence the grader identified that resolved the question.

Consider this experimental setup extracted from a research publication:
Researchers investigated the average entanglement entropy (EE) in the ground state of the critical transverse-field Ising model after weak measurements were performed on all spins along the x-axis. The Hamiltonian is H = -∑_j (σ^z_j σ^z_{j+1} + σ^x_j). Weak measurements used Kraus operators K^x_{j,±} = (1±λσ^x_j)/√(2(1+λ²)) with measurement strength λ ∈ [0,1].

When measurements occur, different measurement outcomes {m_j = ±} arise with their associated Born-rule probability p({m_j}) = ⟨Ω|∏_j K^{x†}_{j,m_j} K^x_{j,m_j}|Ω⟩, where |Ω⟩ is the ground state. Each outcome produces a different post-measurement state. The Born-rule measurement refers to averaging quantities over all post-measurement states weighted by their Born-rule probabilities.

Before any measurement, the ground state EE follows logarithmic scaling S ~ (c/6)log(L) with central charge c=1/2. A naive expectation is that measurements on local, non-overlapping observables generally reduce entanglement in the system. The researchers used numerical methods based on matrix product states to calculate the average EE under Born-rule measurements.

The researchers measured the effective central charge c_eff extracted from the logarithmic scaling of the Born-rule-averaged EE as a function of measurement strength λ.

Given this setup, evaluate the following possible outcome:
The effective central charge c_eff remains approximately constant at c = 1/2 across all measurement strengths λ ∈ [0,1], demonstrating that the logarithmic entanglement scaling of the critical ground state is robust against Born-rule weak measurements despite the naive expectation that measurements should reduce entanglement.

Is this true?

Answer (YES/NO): YES